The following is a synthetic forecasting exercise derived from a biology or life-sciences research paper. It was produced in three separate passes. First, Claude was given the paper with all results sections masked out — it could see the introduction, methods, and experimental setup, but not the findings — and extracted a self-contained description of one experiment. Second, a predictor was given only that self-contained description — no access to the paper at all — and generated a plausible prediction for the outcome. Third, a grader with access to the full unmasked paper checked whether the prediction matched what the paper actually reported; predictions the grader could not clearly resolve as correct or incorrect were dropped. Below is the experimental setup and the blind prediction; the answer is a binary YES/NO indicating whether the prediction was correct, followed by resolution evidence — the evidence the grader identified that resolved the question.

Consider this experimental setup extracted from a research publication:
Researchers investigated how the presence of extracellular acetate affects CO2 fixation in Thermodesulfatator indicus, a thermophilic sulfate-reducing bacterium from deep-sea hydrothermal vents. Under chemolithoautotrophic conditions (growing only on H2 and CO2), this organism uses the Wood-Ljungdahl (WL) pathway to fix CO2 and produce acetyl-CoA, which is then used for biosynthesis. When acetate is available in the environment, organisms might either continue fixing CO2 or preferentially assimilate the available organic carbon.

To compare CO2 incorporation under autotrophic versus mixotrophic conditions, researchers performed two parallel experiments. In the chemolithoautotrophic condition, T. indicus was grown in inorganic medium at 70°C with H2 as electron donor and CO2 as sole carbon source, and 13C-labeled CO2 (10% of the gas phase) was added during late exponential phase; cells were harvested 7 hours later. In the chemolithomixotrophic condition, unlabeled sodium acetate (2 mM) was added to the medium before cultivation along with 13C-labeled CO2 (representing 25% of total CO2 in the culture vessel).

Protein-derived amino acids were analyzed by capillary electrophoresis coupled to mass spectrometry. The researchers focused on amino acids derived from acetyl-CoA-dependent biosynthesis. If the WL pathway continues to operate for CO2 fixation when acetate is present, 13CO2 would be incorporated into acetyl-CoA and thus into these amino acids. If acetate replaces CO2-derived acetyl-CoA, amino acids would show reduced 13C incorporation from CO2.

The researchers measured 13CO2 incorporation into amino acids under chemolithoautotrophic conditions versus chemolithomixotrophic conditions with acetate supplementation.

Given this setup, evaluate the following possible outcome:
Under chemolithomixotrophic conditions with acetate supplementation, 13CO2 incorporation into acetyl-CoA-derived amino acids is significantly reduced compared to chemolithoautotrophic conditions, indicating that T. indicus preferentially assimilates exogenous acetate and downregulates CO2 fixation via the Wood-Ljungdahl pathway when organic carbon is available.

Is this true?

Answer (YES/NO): YES